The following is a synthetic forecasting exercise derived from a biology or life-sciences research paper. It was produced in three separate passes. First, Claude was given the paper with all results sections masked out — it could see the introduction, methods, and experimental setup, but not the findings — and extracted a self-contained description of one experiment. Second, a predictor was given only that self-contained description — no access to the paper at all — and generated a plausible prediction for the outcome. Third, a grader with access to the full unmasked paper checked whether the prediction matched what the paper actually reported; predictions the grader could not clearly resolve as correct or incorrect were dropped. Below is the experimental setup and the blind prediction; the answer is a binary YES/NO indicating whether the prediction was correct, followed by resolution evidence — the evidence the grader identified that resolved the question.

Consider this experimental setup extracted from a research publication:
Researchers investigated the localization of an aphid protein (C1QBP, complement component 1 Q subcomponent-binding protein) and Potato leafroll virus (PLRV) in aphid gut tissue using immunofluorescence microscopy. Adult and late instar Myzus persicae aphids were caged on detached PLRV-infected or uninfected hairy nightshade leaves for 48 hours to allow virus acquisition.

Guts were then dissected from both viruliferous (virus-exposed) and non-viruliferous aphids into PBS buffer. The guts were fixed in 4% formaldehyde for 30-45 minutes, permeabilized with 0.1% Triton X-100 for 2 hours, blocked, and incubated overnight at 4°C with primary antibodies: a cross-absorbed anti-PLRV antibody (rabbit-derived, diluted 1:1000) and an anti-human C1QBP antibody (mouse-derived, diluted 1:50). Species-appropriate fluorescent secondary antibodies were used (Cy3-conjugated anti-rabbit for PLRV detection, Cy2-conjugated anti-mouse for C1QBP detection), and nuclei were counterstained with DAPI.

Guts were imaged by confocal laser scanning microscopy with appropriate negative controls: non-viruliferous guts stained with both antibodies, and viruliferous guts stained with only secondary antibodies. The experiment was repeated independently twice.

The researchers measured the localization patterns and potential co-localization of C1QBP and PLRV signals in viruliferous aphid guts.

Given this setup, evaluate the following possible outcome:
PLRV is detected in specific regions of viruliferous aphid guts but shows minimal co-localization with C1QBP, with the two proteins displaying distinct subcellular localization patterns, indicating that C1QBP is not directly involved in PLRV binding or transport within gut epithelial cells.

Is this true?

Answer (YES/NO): NO